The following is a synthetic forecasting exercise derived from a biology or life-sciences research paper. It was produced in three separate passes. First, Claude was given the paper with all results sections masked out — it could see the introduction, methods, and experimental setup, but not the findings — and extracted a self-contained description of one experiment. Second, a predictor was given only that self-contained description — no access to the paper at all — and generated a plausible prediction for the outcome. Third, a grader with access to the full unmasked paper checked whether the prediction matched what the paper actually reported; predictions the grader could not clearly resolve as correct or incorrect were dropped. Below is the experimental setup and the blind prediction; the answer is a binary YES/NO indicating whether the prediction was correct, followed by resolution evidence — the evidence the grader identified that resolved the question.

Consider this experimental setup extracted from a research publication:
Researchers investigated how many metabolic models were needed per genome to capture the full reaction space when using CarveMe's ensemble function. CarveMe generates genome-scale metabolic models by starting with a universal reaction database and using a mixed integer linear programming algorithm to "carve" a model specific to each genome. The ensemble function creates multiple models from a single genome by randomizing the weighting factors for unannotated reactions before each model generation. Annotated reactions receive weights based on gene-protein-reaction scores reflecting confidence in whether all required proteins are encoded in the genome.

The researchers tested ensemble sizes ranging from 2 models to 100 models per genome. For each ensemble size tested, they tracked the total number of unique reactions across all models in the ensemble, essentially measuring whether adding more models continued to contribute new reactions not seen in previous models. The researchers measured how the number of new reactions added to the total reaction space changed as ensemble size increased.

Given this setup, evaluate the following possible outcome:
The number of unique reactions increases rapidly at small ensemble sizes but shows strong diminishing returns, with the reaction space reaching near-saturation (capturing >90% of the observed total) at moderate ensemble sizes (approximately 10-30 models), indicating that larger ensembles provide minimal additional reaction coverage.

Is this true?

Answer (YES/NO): NO